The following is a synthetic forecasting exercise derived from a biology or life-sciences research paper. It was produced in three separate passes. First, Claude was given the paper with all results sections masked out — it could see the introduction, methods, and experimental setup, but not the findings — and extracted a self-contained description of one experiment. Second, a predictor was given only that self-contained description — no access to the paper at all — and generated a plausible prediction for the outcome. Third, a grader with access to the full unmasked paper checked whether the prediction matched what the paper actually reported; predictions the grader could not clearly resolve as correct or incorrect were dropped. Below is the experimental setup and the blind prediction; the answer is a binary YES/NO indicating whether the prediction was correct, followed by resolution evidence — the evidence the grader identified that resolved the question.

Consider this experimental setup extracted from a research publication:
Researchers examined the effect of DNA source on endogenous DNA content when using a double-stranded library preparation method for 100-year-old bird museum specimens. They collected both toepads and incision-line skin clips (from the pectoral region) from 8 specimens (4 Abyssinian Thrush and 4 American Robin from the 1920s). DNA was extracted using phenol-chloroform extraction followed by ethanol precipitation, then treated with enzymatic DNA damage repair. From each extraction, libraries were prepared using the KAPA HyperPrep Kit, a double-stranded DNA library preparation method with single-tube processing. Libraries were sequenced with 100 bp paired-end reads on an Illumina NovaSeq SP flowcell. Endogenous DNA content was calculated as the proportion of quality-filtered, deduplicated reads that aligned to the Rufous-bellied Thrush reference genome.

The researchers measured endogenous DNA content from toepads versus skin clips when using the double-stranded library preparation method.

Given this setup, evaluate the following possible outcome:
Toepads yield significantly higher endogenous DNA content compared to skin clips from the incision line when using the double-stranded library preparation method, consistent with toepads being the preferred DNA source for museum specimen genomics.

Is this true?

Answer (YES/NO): NO